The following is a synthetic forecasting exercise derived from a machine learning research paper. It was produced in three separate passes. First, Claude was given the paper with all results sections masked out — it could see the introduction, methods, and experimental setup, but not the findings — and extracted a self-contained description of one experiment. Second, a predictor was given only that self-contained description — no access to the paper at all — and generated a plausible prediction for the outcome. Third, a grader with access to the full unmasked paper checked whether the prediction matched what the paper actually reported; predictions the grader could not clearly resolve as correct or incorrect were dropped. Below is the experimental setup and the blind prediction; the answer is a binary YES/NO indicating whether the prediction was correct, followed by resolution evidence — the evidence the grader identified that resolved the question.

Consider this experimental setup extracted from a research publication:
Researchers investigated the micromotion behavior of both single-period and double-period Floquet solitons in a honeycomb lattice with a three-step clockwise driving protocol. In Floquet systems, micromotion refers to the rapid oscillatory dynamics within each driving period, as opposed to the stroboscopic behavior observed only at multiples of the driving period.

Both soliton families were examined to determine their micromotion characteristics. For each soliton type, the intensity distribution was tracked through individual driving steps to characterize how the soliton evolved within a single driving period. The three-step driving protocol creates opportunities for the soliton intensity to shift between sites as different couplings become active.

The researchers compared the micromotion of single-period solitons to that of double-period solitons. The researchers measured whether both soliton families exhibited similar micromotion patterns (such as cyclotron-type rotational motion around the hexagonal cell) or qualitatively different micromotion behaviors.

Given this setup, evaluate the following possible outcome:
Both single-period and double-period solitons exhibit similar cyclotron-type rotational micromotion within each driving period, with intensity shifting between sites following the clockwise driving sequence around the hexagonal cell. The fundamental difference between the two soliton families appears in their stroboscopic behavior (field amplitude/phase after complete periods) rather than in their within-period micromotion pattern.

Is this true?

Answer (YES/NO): YES